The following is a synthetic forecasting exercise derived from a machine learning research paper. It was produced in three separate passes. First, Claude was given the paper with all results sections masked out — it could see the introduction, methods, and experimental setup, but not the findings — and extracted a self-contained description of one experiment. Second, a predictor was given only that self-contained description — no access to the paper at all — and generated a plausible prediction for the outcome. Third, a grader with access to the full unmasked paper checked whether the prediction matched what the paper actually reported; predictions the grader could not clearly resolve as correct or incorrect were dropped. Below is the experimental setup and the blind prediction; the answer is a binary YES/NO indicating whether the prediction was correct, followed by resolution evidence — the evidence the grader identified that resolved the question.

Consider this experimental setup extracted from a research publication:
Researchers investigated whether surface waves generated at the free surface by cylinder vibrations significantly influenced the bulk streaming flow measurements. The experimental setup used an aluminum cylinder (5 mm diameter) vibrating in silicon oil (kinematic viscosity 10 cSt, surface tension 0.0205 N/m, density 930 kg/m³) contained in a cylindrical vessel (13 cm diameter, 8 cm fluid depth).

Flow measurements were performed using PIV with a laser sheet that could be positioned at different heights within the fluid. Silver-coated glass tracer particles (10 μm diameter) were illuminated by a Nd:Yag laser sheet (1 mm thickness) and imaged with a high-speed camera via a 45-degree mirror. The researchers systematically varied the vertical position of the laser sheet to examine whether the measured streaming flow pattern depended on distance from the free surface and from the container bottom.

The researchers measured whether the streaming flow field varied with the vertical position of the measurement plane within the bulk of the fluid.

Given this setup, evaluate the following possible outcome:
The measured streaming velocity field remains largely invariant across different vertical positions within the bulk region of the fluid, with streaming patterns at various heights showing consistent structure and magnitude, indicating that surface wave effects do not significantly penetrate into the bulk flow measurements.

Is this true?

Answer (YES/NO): YES